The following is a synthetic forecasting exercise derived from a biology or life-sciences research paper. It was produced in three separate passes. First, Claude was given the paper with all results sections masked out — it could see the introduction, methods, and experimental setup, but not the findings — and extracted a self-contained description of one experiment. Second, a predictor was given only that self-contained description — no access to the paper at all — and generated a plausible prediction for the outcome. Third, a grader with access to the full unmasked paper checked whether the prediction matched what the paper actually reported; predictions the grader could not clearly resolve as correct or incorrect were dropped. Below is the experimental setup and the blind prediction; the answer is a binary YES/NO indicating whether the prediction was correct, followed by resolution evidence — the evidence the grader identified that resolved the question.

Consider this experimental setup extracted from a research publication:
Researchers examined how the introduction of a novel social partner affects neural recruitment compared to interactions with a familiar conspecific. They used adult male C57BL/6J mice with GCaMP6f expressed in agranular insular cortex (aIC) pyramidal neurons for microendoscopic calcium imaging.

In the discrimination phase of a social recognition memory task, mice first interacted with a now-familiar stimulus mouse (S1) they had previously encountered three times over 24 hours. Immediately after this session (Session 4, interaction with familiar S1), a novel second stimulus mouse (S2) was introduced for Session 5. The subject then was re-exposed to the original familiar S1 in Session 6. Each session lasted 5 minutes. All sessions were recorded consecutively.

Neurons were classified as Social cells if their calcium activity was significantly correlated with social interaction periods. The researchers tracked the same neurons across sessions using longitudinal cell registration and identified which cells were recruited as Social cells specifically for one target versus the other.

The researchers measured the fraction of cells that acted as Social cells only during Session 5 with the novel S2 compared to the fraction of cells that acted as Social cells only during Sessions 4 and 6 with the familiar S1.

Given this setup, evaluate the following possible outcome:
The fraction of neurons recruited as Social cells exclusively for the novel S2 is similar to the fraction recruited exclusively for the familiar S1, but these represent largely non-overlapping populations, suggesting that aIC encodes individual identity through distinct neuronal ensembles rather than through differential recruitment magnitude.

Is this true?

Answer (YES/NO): NO